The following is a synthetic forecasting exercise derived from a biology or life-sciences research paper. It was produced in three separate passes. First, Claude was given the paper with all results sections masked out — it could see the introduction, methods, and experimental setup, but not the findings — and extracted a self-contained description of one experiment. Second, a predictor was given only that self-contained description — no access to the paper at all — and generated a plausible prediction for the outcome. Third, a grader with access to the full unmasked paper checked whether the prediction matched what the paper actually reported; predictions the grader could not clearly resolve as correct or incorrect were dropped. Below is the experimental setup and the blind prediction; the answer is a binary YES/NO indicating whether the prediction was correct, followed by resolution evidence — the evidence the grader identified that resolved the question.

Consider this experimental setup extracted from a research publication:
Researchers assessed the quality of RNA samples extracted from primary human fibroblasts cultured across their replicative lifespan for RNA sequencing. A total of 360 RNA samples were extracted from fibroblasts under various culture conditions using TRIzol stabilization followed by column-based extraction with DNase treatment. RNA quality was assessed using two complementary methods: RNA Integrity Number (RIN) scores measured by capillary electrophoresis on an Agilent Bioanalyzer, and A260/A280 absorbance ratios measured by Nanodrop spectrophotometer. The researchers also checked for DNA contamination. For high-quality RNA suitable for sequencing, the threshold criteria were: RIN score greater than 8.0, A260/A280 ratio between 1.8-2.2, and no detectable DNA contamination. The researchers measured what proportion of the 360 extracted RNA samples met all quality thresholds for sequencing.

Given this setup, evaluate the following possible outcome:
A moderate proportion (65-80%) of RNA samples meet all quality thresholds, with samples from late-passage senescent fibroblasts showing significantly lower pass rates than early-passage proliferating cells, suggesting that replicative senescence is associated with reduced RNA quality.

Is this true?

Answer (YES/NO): NO